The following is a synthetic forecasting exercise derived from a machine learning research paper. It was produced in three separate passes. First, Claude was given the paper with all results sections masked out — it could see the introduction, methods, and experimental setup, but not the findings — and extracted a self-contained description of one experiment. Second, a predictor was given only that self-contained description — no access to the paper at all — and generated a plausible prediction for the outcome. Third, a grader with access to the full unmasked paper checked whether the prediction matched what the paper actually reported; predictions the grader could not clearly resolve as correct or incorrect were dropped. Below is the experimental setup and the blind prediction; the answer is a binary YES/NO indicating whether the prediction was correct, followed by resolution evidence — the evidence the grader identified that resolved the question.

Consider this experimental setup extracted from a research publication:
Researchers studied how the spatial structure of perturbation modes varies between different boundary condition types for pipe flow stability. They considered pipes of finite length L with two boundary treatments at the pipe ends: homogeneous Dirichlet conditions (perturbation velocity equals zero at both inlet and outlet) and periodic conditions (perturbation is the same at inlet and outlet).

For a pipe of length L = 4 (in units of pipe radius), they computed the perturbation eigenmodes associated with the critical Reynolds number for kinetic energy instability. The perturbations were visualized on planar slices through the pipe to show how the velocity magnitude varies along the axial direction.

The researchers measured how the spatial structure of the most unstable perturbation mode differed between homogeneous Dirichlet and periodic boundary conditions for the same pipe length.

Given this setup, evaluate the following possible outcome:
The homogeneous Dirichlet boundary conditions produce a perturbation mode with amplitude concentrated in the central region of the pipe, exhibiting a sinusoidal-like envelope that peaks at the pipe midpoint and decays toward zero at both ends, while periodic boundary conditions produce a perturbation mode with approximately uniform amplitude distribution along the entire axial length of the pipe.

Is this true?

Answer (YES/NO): NO